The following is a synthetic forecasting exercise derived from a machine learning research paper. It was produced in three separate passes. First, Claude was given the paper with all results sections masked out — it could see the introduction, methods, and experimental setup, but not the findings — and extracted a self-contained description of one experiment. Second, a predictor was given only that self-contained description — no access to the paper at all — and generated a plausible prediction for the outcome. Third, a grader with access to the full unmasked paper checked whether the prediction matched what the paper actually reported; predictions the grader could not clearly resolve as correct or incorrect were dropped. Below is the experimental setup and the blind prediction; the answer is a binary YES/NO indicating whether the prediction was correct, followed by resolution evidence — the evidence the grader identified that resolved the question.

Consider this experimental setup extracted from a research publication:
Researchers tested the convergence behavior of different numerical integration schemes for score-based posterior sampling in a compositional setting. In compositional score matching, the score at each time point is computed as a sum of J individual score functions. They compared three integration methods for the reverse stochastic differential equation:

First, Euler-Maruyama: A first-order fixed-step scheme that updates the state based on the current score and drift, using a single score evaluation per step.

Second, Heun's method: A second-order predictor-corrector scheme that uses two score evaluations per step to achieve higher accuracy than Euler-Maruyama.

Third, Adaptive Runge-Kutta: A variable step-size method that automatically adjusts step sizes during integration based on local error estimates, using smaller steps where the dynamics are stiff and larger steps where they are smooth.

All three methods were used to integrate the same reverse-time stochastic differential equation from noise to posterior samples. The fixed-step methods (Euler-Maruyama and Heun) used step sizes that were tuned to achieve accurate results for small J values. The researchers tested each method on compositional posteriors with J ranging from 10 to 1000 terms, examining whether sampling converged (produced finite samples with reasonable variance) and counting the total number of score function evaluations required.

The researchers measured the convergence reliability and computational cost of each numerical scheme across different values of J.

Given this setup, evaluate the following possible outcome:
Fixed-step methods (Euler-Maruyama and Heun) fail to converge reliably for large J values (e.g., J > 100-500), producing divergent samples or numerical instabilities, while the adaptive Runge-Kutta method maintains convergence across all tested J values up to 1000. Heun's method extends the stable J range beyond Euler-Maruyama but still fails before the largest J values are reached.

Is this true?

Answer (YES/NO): NO